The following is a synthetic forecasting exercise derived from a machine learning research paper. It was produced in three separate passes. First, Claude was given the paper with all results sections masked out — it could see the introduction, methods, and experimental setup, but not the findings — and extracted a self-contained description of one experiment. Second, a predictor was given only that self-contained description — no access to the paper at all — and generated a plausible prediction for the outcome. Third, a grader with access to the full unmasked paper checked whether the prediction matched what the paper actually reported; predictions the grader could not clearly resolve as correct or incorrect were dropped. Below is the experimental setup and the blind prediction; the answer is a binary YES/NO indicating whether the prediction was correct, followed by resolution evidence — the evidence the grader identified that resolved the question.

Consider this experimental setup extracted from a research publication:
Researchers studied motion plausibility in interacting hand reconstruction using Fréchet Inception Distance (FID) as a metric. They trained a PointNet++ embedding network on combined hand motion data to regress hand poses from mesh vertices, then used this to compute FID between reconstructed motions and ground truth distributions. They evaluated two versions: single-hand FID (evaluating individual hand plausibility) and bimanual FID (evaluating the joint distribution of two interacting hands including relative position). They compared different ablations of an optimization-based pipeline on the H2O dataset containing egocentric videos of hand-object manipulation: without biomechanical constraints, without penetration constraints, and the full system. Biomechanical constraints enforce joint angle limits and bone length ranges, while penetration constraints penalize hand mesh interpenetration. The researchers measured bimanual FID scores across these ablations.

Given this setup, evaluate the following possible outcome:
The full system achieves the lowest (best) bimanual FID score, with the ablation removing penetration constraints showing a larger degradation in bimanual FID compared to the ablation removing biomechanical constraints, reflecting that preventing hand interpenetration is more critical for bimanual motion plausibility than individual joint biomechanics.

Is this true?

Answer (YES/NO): NO